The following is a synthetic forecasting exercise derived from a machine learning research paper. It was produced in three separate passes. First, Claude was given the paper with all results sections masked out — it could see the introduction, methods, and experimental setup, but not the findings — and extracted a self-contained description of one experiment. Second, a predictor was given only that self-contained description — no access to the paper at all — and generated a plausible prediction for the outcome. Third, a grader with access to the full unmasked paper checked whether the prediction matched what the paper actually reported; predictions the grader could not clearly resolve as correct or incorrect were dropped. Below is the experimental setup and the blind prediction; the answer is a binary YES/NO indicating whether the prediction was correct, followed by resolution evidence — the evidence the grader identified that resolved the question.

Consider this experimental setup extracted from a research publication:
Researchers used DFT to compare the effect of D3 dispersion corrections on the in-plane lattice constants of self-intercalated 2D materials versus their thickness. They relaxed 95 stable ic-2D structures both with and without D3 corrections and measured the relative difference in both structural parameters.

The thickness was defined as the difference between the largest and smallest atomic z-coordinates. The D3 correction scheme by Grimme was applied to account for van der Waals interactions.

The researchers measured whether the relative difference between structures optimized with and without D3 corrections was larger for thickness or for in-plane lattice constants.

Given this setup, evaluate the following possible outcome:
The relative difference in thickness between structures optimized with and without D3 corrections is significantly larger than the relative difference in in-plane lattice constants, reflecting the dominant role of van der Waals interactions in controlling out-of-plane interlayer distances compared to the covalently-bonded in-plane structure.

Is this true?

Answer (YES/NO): YES